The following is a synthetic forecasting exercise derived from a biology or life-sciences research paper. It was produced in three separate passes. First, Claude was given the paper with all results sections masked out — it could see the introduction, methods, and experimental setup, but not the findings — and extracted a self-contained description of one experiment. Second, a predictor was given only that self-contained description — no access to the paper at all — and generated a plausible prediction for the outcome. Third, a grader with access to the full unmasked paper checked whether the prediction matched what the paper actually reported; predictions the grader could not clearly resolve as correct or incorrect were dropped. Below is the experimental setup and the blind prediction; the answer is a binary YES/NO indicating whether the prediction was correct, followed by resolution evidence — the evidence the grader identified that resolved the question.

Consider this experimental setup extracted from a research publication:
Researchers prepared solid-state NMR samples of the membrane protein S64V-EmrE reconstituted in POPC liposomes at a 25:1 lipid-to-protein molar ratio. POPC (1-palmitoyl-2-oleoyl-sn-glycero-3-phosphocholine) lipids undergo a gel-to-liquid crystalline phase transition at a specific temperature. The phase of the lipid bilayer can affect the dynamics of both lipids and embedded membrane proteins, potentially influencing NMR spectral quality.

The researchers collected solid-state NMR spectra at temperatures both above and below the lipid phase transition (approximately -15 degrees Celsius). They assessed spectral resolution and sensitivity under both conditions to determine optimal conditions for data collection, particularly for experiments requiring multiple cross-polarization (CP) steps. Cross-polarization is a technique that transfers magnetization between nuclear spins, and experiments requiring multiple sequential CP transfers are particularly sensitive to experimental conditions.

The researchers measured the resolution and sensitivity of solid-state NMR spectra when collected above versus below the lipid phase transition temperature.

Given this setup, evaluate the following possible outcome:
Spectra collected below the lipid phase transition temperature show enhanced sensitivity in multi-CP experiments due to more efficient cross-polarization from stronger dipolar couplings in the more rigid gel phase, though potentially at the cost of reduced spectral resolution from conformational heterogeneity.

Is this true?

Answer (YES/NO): YES